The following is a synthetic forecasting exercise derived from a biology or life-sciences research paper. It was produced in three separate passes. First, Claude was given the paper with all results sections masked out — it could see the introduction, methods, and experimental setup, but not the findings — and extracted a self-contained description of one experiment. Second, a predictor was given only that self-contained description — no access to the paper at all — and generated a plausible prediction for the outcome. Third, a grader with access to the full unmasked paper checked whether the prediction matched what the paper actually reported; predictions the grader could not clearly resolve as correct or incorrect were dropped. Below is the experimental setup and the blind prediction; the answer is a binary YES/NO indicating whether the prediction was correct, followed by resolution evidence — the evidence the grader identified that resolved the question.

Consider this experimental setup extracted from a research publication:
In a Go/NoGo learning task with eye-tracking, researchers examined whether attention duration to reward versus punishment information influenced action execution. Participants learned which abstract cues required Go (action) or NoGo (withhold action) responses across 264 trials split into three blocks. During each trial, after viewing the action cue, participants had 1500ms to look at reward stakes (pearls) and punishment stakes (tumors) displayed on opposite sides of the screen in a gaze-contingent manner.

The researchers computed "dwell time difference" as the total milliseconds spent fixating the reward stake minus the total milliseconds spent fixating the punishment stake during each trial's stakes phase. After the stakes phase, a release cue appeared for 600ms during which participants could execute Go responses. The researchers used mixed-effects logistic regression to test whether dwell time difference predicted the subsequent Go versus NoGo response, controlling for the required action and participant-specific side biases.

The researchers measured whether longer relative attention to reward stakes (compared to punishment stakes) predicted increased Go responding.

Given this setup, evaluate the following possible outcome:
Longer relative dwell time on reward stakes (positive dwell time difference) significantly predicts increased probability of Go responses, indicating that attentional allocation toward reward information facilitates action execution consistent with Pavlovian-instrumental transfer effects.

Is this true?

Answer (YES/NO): YES